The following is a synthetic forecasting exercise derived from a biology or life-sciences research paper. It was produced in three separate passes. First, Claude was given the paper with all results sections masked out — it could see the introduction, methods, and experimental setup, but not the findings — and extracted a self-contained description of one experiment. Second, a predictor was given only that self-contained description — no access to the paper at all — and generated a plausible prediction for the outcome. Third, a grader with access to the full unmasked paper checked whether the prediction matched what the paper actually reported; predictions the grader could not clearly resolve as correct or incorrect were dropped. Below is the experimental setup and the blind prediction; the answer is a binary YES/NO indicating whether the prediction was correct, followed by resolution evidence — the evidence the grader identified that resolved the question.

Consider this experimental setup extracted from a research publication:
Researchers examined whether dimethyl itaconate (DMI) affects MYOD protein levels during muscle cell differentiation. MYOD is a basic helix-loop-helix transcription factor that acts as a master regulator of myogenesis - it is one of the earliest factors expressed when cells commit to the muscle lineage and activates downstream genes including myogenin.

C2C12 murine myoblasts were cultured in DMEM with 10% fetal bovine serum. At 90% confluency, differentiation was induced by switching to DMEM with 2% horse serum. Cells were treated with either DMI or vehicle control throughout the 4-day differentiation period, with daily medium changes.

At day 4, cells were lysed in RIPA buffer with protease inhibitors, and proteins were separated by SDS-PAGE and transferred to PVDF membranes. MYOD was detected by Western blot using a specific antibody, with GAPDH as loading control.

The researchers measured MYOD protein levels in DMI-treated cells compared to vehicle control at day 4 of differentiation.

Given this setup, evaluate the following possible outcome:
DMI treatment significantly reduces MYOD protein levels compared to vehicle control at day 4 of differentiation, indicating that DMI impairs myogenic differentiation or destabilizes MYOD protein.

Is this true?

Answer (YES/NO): NO